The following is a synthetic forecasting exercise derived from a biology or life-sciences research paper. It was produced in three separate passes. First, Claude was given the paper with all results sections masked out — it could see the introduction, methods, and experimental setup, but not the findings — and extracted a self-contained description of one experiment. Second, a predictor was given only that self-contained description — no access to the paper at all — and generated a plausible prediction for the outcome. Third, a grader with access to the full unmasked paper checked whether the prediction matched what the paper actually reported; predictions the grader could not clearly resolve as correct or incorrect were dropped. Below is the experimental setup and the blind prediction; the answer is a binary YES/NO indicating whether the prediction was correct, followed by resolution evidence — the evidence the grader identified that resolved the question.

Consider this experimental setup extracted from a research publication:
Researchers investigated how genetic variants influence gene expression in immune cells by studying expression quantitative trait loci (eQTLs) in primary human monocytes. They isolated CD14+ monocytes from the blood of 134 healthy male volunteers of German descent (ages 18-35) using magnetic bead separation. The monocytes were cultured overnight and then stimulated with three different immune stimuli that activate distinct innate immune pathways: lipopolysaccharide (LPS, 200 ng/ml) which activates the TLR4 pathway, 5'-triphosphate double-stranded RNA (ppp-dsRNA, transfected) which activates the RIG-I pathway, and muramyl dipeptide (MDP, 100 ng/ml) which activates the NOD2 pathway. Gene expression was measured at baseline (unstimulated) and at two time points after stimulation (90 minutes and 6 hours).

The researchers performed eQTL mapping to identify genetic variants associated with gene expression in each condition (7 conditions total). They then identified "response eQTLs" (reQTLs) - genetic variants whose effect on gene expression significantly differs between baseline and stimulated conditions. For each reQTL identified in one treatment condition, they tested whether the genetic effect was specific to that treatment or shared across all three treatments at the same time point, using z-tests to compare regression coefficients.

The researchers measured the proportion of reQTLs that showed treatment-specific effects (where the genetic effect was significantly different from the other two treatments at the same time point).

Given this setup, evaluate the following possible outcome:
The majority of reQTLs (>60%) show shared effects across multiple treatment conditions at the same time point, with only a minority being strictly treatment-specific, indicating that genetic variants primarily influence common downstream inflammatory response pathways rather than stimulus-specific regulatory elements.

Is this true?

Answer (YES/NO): NO